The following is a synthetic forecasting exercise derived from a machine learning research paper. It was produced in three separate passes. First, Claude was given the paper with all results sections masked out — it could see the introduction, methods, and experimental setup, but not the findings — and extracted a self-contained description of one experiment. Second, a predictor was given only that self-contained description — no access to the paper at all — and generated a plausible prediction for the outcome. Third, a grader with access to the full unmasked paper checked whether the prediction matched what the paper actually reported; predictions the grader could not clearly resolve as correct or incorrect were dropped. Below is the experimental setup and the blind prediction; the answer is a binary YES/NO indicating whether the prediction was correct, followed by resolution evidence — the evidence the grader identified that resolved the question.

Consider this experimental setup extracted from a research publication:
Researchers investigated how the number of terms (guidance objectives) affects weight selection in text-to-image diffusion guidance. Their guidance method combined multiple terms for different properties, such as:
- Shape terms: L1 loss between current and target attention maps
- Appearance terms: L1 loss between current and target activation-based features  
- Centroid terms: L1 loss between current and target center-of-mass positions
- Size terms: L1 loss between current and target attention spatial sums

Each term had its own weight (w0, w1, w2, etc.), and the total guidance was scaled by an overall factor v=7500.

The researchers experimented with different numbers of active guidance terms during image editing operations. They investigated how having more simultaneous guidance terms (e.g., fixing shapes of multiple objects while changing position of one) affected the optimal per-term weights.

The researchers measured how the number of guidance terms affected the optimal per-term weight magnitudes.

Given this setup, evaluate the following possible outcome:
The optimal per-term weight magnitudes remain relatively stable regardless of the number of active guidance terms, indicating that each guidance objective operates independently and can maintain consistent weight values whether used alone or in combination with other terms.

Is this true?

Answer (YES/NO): NO